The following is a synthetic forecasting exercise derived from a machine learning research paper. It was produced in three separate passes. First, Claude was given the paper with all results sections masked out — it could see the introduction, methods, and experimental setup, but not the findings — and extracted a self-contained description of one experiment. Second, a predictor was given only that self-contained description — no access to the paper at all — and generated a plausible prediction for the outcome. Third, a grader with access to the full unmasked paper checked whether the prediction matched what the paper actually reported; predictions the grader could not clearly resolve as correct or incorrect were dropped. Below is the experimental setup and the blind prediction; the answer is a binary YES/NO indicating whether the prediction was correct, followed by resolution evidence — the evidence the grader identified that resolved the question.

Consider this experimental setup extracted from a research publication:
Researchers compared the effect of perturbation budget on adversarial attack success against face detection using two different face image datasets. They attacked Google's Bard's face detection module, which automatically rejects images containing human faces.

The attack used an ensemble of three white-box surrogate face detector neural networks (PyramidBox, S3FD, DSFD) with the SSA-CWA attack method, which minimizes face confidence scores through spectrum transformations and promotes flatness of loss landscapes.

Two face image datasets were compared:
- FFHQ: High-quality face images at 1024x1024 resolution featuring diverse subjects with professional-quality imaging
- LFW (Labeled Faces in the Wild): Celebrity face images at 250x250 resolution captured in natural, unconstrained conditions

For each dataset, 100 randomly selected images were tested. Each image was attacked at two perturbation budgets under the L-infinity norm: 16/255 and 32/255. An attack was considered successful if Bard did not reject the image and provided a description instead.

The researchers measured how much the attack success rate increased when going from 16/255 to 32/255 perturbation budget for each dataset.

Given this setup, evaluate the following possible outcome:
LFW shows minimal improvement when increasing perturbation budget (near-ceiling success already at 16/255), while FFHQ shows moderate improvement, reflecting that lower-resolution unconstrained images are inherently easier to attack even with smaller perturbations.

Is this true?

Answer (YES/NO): NO